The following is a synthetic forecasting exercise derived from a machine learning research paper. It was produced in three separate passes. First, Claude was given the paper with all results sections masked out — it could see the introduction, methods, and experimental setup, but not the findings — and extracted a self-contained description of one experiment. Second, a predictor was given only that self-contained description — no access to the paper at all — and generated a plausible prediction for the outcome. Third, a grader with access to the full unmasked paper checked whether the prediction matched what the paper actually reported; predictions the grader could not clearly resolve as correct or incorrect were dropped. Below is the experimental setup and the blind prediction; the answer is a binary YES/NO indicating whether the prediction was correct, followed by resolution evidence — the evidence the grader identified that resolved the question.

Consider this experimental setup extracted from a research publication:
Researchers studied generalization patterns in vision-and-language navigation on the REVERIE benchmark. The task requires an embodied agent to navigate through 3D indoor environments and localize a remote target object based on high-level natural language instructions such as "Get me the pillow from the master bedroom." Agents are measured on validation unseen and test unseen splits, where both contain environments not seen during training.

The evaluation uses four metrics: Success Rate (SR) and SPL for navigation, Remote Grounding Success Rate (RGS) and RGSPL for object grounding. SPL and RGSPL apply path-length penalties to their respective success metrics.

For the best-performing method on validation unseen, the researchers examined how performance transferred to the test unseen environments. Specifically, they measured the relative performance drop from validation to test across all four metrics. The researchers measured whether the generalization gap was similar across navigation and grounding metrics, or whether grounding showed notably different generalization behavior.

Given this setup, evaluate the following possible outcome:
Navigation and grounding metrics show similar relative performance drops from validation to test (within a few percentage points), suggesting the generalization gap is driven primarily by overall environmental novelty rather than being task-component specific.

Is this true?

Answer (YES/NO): NO